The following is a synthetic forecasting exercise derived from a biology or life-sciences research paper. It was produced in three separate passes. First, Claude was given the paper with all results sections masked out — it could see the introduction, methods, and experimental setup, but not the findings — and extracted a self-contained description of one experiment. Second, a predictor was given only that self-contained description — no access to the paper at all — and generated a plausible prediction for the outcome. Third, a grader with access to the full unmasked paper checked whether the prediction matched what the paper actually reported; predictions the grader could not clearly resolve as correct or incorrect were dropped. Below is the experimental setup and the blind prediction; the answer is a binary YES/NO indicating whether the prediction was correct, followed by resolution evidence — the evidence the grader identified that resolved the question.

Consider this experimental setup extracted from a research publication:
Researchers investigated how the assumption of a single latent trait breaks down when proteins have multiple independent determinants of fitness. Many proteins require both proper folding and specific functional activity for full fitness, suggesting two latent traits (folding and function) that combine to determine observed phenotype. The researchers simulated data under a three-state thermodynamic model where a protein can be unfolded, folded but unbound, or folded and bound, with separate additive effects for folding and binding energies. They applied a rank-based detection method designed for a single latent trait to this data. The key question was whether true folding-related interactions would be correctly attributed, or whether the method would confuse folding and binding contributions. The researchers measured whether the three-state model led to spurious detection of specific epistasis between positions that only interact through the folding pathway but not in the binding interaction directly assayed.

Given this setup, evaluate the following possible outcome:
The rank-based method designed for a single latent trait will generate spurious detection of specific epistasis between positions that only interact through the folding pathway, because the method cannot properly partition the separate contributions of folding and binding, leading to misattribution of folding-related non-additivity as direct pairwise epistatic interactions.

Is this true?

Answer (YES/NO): YES